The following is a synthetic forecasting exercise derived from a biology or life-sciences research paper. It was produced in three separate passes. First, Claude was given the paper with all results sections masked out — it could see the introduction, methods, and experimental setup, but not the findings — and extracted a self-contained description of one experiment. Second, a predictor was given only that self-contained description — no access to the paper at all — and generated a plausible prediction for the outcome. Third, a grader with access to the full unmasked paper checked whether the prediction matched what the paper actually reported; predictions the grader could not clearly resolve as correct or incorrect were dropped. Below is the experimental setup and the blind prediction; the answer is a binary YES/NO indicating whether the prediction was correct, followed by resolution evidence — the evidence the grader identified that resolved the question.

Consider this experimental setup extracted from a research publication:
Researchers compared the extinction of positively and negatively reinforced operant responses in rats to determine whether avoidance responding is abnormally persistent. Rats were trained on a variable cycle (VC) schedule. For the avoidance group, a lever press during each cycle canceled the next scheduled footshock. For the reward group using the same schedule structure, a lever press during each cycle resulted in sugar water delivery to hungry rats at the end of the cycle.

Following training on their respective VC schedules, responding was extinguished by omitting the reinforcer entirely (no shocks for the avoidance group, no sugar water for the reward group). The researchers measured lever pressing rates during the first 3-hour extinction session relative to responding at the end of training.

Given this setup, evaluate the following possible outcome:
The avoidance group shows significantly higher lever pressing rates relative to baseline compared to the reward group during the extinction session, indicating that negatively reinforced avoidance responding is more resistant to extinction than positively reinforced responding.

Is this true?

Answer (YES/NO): NO